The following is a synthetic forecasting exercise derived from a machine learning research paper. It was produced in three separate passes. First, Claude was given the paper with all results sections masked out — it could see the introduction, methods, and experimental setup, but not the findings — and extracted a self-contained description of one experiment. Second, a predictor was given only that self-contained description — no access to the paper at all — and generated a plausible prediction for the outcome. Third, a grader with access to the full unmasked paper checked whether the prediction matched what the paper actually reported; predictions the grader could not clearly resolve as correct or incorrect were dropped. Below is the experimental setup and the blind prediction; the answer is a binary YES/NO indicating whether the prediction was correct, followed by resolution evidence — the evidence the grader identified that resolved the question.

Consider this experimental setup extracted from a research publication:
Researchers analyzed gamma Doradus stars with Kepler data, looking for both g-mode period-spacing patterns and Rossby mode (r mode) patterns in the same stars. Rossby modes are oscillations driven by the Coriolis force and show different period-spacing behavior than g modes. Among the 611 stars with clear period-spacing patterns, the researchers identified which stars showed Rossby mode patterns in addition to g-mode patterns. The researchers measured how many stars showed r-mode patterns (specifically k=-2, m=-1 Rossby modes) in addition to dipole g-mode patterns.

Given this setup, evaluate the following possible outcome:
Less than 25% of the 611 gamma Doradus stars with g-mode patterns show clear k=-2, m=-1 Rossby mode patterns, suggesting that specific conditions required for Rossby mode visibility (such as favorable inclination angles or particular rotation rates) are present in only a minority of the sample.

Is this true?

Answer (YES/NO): YES